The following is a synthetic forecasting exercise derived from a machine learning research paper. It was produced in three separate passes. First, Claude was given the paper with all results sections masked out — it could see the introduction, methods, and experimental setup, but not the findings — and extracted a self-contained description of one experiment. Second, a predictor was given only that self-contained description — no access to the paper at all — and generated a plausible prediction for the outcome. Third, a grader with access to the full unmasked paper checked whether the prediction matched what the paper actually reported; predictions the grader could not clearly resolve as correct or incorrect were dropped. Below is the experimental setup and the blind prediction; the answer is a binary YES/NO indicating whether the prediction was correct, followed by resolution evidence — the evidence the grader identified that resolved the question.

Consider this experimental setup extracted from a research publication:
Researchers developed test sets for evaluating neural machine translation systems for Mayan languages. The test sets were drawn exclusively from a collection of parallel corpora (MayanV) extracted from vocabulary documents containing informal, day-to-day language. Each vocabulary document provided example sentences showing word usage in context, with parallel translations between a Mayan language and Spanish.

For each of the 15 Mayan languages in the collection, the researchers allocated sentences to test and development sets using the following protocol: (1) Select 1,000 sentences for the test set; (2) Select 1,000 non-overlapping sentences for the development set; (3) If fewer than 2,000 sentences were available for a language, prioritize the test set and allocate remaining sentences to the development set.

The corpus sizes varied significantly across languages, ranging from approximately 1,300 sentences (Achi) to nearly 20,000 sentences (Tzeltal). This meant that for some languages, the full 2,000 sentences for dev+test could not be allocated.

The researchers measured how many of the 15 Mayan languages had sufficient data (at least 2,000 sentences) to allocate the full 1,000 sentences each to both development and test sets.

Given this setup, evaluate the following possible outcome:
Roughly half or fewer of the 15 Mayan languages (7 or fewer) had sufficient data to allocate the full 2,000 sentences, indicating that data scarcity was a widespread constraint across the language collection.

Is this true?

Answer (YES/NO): NO